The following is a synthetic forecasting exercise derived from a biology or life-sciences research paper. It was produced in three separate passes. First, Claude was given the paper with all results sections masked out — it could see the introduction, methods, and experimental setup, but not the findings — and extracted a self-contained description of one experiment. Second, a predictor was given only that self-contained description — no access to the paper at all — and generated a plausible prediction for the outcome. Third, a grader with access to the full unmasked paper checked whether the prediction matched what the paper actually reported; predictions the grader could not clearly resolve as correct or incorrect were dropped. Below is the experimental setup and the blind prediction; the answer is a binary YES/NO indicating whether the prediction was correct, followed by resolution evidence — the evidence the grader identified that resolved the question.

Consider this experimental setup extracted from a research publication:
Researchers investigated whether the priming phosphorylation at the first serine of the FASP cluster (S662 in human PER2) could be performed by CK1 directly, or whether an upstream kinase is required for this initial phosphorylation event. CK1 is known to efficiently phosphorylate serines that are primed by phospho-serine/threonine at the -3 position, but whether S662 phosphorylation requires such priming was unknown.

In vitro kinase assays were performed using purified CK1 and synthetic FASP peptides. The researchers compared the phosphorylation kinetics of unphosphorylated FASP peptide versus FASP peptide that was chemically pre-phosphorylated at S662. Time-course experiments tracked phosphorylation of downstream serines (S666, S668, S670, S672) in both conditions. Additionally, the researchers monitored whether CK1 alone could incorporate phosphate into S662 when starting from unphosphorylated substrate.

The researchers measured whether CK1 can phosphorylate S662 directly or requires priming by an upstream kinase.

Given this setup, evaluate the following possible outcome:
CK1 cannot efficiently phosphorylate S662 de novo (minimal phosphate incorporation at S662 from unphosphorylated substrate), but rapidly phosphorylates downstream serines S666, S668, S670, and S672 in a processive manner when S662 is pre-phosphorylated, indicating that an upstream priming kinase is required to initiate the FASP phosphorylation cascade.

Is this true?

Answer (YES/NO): NO